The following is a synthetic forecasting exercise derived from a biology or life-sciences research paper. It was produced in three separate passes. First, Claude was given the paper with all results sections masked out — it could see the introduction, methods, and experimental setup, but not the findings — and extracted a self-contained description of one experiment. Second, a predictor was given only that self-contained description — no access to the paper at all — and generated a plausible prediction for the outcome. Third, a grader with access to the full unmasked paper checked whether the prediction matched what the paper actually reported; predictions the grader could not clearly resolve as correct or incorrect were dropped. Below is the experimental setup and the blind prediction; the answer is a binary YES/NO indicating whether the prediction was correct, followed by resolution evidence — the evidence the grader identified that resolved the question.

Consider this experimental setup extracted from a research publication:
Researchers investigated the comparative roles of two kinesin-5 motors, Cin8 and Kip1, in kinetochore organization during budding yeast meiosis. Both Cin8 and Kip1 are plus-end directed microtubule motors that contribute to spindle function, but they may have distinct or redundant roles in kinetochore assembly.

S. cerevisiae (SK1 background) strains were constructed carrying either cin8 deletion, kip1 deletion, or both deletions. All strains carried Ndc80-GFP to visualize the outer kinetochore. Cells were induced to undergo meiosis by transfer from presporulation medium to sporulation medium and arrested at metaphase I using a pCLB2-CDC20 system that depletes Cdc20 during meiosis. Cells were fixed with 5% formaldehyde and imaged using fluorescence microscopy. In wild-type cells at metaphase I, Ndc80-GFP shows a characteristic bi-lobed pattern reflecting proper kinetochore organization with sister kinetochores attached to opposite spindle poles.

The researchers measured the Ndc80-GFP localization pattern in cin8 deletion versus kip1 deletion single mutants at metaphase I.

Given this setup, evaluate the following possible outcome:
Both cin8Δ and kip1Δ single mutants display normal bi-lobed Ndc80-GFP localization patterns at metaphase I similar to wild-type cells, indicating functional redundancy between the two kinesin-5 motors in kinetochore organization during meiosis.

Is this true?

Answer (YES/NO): NO